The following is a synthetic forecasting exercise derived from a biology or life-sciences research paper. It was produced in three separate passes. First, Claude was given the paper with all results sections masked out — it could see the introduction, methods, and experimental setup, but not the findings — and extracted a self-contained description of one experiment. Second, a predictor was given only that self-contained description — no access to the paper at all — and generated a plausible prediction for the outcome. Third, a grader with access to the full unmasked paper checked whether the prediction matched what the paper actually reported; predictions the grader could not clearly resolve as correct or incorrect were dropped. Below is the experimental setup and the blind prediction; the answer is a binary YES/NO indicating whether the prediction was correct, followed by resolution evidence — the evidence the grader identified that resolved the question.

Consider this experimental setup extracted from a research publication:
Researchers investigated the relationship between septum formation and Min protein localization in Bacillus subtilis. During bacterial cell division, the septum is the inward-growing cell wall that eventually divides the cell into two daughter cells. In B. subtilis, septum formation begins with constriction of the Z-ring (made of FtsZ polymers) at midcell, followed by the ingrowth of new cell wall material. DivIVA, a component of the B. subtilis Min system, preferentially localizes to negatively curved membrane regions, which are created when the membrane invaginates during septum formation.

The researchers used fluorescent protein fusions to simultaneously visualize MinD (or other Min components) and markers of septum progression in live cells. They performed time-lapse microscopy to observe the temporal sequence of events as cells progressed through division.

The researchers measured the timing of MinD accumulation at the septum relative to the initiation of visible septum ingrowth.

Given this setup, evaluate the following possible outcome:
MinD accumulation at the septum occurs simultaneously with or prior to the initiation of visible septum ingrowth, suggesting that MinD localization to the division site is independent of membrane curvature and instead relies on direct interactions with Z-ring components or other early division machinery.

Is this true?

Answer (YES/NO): NO